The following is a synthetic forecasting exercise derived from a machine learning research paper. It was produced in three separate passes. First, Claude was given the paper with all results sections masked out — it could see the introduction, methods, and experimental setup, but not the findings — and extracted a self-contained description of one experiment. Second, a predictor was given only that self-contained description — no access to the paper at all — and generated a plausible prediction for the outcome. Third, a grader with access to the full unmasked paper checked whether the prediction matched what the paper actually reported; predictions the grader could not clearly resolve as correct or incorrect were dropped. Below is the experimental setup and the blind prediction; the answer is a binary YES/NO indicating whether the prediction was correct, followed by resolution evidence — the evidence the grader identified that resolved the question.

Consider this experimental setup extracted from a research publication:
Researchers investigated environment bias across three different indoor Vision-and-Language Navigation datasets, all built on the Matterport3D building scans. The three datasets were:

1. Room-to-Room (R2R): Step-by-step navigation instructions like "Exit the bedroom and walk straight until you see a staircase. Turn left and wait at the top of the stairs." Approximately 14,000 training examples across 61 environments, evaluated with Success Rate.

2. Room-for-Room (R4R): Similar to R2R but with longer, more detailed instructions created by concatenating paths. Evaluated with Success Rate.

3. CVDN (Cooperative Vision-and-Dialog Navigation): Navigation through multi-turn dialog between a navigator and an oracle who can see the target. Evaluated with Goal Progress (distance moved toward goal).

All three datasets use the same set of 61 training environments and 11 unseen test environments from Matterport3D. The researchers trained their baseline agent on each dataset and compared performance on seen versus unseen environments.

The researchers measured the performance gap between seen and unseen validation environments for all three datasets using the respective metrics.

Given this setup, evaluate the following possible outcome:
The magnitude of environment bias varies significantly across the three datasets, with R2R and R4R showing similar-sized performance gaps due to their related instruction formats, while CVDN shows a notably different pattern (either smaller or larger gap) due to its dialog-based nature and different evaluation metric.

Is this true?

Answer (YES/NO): NO